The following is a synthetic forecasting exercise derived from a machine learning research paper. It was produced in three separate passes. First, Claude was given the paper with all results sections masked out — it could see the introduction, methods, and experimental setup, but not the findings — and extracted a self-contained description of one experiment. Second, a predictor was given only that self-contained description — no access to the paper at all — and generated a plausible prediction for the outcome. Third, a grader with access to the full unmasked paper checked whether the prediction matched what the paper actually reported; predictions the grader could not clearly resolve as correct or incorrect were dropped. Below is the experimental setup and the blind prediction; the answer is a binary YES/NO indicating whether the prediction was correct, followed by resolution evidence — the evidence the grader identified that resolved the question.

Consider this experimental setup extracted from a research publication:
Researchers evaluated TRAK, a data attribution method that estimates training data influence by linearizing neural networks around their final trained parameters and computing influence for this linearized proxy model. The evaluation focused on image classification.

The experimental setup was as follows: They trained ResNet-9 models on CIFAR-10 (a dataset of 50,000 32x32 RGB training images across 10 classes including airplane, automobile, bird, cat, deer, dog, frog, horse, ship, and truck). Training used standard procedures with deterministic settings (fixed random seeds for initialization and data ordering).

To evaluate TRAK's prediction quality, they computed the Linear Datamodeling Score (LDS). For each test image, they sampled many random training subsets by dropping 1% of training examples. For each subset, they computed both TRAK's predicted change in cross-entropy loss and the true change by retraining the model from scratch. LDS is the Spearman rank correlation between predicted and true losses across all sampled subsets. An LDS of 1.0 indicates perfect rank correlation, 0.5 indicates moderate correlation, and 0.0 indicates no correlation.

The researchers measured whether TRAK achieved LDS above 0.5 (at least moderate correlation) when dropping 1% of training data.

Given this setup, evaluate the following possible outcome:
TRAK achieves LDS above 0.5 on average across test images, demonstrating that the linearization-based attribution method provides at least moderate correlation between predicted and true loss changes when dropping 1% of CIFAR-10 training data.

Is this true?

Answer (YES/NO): NO